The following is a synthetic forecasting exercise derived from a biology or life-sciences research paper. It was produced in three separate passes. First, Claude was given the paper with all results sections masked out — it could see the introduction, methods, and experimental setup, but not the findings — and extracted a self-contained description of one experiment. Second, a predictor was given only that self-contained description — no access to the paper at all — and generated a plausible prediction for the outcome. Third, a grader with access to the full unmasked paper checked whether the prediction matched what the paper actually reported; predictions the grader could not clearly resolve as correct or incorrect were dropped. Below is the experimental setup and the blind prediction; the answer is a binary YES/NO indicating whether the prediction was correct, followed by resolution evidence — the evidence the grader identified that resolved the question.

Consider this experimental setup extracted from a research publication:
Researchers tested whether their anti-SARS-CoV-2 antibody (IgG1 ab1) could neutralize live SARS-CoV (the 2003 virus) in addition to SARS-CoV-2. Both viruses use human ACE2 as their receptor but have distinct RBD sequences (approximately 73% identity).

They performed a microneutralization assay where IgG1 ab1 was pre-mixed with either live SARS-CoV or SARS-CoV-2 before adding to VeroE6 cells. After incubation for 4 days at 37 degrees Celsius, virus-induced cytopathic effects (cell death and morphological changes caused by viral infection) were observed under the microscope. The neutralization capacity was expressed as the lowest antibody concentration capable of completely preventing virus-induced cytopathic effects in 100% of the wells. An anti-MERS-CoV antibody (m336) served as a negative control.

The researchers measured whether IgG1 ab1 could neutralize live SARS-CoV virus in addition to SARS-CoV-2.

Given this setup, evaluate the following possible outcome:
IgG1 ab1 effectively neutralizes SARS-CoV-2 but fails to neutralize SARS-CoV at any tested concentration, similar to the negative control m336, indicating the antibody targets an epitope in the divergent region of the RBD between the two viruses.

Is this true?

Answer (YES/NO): YES